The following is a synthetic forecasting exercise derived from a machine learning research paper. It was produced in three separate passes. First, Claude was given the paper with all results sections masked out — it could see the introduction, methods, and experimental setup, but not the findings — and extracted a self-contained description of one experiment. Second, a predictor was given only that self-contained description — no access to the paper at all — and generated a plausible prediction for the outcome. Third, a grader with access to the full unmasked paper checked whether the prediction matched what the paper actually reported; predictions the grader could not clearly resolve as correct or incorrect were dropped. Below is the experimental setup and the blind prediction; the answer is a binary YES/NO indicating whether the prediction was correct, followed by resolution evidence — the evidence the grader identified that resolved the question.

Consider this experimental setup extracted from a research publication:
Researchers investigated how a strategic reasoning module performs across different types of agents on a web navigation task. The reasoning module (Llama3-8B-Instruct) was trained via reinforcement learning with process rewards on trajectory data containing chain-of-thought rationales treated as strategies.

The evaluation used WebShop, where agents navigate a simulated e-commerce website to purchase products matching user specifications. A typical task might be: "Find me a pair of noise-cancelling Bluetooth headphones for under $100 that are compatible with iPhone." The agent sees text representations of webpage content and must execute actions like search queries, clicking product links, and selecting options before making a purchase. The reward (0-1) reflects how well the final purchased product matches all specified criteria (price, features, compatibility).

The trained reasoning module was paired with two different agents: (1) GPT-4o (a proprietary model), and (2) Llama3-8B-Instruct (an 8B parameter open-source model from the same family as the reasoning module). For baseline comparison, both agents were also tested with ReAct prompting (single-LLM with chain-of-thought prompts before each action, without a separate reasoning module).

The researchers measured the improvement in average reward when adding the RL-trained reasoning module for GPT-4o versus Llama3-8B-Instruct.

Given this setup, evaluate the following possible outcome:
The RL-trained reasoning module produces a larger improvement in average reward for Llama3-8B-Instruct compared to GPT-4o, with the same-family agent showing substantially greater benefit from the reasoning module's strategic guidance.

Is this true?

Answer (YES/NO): YES